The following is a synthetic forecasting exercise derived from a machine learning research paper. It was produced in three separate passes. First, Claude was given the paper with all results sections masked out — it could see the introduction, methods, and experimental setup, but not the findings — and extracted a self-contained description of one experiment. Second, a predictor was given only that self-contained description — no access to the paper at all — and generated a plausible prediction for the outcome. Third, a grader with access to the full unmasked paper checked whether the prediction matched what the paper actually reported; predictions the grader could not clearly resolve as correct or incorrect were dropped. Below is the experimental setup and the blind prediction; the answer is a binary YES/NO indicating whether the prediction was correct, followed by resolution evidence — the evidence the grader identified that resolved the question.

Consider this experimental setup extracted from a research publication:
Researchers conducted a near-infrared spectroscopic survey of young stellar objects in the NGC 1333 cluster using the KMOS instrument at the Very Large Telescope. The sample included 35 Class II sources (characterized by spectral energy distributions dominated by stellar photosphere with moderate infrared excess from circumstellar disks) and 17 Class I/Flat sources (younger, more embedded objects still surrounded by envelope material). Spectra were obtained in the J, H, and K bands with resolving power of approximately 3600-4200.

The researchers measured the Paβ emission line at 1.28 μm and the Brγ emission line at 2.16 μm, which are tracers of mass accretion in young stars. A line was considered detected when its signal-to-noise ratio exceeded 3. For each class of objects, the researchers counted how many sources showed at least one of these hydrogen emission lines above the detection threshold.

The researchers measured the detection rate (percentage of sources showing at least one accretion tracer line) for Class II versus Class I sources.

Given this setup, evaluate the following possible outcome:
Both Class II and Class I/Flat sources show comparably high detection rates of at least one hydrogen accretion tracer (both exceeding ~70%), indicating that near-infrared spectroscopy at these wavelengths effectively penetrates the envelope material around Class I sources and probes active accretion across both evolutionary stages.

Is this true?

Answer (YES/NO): NO